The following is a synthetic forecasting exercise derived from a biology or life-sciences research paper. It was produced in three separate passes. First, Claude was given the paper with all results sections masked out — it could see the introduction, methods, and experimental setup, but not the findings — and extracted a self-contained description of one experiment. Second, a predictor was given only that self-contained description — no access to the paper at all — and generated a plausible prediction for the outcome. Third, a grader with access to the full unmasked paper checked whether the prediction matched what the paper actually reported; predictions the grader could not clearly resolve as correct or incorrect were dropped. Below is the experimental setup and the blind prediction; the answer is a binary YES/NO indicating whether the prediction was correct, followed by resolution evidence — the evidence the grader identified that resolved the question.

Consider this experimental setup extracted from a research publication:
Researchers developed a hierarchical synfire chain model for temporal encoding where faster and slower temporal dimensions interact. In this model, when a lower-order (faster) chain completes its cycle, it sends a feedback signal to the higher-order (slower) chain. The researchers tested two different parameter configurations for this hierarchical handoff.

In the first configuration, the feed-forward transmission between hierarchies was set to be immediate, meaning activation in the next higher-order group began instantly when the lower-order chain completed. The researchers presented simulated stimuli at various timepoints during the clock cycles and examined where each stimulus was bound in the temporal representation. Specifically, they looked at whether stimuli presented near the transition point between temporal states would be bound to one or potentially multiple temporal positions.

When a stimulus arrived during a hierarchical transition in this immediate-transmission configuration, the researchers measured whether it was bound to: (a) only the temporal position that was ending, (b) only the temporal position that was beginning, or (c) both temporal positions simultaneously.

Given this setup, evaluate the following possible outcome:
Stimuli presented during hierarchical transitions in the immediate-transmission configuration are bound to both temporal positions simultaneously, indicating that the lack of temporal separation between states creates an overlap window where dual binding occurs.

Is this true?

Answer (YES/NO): YES